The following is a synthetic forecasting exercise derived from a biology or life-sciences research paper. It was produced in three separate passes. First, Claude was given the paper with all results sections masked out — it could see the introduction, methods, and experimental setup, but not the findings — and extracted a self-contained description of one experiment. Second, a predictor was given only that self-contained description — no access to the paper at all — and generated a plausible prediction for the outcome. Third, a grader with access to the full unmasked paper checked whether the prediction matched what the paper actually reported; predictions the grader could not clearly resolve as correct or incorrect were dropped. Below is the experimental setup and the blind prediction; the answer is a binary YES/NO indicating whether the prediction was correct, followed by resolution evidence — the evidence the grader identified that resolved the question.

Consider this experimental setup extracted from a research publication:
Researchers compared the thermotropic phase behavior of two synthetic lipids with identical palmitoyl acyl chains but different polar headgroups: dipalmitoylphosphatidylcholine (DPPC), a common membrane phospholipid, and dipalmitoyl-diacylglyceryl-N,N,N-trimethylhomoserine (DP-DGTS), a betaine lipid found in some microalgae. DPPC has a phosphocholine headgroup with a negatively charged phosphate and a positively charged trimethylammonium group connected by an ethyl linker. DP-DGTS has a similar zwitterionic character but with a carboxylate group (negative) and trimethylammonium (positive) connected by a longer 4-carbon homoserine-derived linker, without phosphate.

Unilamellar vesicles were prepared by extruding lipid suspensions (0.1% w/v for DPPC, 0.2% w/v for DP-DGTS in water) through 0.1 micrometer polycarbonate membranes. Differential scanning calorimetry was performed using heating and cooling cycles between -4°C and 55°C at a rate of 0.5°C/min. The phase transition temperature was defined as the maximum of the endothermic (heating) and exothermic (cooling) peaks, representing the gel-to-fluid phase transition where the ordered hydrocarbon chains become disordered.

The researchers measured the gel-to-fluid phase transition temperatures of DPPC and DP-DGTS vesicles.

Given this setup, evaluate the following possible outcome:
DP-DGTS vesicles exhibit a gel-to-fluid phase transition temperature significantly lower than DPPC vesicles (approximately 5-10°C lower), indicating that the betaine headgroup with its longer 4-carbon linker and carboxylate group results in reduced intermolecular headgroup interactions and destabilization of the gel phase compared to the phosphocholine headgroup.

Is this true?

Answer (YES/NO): NO